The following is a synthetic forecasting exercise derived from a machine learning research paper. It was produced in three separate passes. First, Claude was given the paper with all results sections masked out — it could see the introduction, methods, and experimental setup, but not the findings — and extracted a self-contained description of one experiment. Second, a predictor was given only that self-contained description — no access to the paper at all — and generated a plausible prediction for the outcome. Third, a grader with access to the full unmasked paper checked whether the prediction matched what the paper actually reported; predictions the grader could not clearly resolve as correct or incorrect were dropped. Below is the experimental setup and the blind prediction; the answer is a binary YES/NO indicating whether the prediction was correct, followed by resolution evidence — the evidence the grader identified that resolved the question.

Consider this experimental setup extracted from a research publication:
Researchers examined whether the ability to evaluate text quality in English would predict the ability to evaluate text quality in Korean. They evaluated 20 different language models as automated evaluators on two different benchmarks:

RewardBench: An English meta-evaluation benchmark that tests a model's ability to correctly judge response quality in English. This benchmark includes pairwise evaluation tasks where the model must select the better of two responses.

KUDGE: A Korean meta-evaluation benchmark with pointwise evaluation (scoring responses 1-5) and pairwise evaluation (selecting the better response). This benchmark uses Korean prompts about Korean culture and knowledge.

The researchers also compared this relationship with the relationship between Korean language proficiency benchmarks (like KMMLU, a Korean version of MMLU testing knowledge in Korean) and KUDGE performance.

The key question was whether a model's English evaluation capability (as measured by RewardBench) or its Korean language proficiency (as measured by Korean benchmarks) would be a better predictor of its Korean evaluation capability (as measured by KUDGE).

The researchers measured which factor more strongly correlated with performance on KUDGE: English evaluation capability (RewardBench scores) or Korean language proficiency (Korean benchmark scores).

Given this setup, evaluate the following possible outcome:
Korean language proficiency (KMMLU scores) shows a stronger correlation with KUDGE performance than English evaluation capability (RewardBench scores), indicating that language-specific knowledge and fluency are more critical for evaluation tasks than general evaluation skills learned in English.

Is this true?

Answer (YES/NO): NO